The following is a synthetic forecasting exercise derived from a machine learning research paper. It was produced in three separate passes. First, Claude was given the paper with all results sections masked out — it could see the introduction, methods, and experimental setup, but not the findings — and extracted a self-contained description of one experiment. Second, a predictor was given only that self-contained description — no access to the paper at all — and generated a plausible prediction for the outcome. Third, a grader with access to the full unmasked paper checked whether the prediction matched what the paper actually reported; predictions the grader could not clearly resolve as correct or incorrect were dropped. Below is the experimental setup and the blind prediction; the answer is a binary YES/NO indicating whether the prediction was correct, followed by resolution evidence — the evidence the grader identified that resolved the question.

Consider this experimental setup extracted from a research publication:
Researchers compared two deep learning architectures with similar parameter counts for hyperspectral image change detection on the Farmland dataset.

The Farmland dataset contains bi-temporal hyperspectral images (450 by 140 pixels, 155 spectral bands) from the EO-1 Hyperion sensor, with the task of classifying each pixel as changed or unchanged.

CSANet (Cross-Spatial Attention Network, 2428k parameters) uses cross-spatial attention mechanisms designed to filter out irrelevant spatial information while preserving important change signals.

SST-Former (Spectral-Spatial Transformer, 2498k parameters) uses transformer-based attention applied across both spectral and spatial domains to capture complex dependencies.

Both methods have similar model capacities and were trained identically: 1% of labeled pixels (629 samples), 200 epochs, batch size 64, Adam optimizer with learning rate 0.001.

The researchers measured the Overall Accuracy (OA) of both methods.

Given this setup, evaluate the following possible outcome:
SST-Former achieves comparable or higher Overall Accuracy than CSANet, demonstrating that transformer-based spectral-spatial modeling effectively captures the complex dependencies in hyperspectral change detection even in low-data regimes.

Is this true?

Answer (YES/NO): YES